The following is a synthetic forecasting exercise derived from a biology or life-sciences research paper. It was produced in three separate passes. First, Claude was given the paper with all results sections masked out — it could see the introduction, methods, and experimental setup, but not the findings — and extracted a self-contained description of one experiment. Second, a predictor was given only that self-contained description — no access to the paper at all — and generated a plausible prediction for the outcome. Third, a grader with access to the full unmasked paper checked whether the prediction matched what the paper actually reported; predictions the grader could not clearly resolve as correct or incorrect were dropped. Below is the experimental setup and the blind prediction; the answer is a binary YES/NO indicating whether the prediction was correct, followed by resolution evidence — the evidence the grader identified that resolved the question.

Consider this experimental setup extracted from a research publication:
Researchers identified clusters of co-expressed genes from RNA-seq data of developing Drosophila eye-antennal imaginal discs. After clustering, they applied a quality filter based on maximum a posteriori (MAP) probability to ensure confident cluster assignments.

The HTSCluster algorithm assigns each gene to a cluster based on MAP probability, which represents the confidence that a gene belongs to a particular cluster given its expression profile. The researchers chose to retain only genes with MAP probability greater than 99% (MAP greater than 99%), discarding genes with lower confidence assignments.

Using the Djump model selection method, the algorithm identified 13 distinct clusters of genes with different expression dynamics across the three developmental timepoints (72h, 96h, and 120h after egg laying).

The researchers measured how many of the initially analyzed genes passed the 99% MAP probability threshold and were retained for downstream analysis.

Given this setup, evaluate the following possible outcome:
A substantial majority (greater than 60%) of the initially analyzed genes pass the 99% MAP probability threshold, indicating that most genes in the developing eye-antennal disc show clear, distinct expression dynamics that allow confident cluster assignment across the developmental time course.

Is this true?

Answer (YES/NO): YES